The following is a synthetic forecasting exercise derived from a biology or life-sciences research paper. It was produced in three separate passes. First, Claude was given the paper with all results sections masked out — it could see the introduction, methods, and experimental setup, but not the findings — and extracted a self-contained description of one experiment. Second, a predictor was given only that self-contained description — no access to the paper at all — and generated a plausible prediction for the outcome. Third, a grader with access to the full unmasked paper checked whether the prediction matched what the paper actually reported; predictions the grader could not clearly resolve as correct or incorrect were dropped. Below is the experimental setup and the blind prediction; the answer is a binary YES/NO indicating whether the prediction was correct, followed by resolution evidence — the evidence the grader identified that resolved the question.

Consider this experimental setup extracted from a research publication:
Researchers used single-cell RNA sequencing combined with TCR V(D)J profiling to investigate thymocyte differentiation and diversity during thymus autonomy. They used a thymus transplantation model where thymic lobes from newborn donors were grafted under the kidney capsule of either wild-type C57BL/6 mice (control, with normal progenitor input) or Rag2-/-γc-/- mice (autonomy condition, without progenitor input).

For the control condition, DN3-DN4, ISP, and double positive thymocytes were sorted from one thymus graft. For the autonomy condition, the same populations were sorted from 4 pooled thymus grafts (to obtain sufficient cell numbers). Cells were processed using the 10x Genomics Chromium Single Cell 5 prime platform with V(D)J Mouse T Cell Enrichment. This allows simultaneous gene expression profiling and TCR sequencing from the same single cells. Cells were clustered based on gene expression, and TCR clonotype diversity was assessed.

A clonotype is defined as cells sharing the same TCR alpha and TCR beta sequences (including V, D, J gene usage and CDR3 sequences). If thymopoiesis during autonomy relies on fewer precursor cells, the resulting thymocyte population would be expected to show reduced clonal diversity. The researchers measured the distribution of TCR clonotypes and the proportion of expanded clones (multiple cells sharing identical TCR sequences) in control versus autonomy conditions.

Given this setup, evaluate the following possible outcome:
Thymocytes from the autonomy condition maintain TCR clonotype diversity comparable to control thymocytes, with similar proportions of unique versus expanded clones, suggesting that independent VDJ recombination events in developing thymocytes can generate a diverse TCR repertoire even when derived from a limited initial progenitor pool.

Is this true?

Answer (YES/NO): NO